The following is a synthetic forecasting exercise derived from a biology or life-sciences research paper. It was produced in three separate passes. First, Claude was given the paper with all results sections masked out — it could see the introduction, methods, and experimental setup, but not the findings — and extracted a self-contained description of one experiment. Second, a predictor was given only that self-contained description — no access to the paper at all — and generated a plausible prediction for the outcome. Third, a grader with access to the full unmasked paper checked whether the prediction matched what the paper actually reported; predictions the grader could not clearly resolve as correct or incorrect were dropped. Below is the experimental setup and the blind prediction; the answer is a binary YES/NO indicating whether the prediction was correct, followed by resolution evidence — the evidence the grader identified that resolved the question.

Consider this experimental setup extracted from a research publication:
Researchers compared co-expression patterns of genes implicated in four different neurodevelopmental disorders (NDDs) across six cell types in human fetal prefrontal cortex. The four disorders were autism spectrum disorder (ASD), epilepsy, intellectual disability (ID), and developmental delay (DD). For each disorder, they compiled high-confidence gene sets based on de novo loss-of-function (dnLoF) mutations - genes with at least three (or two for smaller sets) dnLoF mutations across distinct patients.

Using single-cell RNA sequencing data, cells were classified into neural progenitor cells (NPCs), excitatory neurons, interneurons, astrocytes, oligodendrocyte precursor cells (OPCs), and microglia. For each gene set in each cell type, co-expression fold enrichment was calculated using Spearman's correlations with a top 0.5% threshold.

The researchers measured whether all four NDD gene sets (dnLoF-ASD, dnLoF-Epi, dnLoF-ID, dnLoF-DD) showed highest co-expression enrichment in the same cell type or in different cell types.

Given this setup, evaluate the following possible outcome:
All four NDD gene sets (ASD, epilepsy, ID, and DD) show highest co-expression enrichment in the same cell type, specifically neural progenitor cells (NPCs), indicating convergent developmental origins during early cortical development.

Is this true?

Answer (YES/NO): NO